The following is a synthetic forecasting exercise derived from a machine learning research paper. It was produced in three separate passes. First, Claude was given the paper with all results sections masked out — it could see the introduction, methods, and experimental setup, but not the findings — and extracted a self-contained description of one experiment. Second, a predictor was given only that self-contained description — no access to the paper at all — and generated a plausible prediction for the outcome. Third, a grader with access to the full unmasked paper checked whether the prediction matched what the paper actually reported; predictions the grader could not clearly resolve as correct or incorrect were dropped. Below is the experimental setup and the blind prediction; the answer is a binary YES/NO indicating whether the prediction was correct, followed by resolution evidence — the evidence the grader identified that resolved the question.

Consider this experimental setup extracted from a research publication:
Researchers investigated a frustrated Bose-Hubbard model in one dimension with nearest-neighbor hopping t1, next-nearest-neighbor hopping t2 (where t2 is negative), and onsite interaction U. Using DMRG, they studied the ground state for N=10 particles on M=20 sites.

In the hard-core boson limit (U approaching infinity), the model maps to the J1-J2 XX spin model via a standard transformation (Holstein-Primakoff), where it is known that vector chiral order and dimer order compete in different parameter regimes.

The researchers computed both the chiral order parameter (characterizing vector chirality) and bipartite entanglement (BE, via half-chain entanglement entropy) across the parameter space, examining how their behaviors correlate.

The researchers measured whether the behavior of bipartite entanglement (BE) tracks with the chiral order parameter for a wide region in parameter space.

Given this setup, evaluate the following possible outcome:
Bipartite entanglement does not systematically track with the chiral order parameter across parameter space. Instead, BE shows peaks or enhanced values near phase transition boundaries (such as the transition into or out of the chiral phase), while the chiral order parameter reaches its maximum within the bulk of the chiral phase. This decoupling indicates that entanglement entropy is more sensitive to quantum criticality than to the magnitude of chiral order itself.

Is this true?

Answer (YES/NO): NO